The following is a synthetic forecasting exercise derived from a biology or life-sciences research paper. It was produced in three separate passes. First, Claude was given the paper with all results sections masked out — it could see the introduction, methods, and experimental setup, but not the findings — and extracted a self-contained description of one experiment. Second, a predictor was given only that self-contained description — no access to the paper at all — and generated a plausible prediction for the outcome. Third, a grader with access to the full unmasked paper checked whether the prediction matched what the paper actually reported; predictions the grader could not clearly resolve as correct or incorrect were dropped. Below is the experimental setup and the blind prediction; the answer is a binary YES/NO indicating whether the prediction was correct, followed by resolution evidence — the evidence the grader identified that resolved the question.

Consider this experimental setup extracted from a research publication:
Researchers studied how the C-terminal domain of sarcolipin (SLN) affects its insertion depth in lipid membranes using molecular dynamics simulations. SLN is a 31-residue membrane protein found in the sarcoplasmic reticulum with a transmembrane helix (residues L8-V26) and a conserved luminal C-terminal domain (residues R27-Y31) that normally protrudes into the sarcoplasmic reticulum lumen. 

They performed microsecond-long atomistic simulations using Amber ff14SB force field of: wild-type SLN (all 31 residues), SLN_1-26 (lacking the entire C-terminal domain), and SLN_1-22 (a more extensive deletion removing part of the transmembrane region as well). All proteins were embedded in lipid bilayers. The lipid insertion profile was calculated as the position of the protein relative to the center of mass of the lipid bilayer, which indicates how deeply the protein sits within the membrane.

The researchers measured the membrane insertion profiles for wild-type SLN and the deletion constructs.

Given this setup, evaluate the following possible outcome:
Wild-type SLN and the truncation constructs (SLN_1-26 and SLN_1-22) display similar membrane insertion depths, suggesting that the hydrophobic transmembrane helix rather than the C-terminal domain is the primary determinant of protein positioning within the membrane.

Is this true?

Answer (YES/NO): YES